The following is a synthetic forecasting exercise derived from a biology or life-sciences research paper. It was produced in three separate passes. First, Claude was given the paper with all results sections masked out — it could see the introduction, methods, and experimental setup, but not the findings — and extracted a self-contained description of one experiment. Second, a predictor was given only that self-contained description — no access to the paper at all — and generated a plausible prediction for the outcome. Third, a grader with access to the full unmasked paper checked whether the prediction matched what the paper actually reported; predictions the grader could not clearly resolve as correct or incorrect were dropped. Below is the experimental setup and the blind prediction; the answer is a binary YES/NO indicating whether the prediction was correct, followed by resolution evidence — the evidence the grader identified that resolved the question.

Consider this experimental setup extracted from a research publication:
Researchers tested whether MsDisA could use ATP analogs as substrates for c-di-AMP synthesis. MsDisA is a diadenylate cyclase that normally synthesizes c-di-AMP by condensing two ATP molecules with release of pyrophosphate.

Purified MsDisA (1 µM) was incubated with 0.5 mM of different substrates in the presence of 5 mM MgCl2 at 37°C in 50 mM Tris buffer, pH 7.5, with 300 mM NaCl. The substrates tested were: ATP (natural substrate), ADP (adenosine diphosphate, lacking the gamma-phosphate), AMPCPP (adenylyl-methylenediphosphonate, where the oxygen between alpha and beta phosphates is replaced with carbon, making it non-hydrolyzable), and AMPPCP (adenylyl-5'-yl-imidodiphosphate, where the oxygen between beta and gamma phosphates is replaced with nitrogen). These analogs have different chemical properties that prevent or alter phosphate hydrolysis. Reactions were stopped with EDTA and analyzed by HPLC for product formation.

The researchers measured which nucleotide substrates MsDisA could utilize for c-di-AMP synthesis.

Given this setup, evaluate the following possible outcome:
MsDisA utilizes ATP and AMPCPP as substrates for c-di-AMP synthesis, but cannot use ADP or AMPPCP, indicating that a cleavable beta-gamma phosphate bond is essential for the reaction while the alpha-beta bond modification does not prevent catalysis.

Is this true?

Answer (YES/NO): NO